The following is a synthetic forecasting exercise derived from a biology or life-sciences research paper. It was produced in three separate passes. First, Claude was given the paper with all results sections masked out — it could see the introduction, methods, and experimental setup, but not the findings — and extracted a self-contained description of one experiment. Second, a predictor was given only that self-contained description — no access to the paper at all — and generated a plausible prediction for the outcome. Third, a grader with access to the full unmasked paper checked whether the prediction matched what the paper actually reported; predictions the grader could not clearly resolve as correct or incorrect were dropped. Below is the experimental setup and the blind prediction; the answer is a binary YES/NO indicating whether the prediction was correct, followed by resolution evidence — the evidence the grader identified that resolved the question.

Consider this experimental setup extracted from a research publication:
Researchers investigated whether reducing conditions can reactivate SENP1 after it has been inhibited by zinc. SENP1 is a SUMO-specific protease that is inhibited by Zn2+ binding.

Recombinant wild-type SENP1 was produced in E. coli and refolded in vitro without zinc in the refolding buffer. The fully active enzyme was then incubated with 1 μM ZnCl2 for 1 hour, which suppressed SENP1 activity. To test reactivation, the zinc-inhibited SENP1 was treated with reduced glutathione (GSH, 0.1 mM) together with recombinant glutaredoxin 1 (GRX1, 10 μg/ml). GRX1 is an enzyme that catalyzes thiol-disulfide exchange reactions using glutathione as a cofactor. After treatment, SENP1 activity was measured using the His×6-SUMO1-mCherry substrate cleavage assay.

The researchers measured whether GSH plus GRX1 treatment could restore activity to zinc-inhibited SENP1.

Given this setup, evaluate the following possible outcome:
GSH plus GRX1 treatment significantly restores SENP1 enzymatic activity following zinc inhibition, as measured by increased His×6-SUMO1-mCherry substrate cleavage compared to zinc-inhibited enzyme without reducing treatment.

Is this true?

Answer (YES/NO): YES